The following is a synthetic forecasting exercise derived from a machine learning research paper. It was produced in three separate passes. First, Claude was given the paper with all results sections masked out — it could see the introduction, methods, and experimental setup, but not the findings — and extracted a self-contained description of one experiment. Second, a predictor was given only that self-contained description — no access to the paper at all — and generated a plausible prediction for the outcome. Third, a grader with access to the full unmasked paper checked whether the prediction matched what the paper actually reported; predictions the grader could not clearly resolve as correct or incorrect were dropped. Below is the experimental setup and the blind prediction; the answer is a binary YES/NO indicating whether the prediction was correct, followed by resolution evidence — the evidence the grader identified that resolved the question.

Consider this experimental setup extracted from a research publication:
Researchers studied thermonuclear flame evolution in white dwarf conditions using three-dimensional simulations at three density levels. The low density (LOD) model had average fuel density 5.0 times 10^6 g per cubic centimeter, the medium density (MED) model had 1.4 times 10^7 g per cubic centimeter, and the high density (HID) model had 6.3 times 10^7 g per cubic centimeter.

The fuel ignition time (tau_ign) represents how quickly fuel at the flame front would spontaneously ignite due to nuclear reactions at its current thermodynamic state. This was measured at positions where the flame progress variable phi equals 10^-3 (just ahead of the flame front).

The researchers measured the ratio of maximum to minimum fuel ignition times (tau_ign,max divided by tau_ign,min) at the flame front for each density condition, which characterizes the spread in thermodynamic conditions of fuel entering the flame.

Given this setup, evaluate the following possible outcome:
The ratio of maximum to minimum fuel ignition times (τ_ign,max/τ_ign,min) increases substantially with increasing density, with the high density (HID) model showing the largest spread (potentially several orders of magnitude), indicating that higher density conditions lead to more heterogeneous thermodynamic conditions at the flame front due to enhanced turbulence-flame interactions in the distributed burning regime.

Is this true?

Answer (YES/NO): NO